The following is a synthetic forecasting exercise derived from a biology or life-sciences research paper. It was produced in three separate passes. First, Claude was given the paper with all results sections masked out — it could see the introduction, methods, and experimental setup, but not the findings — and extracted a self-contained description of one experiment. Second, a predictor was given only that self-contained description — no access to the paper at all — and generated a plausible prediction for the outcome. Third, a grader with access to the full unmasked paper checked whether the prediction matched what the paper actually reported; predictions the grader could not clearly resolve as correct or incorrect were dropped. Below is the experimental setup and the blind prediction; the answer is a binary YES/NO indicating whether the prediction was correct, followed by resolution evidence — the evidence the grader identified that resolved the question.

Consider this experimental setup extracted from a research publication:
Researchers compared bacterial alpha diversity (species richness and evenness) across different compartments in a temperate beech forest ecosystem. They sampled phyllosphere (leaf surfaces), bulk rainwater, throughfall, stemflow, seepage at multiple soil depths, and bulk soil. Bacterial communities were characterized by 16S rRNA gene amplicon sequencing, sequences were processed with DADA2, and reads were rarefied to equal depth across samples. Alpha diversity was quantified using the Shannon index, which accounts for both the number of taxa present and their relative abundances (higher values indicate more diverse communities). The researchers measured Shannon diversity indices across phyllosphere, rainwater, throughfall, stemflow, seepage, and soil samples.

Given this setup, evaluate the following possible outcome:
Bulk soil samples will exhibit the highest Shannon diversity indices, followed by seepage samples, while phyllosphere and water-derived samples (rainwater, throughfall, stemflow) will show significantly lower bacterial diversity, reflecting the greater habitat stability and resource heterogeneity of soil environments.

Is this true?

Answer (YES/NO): NO